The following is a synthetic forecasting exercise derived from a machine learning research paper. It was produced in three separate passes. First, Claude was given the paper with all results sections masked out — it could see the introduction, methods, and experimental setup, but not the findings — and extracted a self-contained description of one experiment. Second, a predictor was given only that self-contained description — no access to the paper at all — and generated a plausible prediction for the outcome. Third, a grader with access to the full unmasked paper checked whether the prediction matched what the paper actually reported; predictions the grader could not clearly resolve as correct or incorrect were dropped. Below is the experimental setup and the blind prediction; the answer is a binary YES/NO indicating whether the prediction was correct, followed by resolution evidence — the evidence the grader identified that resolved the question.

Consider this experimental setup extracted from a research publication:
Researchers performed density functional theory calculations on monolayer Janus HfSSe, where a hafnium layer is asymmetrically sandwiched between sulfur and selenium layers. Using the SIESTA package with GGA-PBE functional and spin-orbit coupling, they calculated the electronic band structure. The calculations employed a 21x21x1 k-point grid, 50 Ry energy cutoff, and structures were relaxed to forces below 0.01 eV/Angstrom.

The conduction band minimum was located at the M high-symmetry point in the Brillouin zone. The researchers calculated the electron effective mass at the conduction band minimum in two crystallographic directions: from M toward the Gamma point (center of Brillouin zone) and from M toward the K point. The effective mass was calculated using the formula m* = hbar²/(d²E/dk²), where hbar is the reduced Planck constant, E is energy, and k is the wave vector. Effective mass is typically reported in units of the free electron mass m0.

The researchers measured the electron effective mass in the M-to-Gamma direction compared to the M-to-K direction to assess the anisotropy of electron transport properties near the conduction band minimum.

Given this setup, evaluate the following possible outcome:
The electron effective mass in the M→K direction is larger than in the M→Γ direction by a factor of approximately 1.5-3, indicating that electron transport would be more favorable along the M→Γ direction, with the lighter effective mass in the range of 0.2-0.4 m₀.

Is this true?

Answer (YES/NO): NO